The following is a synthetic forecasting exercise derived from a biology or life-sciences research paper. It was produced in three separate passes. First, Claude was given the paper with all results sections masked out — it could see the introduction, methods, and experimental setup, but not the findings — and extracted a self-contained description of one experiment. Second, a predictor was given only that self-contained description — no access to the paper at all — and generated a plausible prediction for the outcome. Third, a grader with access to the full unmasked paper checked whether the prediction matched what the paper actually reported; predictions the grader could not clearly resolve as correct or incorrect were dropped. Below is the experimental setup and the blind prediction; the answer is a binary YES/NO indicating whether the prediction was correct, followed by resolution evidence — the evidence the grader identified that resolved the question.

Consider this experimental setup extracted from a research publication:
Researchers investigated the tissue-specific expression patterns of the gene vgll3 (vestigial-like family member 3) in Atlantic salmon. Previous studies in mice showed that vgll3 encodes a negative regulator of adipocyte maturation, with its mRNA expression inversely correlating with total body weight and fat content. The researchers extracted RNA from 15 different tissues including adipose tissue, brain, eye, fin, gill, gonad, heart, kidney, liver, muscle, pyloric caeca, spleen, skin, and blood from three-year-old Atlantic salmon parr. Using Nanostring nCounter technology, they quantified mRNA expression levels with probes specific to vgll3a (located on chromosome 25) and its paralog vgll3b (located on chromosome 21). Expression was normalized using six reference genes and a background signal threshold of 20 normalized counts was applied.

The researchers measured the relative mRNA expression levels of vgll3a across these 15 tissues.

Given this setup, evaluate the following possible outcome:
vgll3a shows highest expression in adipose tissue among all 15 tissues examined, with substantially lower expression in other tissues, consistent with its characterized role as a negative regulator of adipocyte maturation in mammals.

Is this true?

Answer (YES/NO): NO